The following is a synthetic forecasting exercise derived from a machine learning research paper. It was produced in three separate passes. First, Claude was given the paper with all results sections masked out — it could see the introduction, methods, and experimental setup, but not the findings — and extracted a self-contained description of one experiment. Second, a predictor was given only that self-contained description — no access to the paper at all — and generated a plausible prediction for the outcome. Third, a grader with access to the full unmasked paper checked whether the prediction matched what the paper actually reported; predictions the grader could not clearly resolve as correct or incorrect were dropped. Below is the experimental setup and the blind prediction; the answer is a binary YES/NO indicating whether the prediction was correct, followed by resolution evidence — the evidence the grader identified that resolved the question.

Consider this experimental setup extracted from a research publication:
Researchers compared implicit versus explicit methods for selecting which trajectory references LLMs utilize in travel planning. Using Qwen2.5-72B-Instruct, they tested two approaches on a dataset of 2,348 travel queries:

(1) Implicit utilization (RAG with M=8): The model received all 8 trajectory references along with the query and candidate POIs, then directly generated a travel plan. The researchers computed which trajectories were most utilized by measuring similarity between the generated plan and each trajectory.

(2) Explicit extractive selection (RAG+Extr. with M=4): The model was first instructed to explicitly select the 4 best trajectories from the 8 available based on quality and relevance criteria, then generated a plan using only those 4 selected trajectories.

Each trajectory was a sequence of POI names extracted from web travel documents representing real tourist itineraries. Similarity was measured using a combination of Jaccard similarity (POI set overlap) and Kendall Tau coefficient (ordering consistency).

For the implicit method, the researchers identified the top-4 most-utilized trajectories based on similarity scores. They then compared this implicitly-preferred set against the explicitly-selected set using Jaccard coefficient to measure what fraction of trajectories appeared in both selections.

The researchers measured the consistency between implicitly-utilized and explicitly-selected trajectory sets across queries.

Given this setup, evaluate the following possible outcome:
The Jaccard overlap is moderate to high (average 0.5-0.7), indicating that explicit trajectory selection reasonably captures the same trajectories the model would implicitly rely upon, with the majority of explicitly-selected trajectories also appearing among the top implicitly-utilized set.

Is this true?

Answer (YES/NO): NO